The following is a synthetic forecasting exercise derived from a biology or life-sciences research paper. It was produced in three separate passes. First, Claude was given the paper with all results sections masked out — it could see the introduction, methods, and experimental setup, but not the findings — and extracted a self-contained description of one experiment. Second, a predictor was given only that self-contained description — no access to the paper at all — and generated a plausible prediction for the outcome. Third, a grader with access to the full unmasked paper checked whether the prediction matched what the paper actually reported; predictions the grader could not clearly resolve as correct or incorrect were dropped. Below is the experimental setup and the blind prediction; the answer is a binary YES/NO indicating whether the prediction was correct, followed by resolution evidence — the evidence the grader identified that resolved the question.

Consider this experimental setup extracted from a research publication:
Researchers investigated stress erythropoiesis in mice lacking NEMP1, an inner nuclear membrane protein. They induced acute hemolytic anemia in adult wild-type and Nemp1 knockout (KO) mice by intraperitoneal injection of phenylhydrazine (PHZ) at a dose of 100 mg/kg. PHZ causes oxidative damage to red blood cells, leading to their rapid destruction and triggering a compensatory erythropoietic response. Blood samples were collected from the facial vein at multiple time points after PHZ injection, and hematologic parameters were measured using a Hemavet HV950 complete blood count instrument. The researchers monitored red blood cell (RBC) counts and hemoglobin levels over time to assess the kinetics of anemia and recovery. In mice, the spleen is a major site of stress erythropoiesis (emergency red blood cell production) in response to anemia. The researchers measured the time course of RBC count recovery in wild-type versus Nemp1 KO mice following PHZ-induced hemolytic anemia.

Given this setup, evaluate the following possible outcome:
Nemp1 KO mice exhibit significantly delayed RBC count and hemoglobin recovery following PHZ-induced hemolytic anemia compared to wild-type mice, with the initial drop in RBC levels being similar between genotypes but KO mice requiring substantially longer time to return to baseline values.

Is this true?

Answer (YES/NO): NO